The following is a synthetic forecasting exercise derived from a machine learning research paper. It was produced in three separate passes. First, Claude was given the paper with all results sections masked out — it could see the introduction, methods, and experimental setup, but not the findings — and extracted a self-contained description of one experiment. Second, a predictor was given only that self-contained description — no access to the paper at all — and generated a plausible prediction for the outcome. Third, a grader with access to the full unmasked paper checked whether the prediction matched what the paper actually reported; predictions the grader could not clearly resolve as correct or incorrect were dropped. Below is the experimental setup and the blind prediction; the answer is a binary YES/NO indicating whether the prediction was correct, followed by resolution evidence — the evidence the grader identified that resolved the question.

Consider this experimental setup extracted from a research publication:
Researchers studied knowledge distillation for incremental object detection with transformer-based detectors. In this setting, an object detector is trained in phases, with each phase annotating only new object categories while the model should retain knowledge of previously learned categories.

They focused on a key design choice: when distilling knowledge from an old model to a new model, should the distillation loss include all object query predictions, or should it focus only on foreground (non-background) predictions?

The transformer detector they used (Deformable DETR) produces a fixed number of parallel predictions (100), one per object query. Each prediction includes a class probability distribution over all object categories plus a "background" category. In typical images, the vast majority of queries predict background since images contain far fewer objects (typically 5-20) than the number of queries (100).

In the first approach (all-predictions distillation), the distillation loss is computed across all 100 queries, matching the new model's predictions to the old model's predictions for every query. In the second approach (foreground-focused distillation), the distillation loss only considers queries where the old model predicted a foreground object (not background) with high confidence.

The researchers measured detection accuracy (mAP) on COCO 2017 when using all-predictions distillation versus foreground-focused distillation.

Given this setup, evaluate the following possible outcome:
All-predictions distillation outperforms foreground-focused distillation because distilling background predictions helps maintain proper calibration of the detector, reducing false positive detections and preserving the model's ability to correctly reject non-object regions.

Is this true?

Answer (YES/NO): NO